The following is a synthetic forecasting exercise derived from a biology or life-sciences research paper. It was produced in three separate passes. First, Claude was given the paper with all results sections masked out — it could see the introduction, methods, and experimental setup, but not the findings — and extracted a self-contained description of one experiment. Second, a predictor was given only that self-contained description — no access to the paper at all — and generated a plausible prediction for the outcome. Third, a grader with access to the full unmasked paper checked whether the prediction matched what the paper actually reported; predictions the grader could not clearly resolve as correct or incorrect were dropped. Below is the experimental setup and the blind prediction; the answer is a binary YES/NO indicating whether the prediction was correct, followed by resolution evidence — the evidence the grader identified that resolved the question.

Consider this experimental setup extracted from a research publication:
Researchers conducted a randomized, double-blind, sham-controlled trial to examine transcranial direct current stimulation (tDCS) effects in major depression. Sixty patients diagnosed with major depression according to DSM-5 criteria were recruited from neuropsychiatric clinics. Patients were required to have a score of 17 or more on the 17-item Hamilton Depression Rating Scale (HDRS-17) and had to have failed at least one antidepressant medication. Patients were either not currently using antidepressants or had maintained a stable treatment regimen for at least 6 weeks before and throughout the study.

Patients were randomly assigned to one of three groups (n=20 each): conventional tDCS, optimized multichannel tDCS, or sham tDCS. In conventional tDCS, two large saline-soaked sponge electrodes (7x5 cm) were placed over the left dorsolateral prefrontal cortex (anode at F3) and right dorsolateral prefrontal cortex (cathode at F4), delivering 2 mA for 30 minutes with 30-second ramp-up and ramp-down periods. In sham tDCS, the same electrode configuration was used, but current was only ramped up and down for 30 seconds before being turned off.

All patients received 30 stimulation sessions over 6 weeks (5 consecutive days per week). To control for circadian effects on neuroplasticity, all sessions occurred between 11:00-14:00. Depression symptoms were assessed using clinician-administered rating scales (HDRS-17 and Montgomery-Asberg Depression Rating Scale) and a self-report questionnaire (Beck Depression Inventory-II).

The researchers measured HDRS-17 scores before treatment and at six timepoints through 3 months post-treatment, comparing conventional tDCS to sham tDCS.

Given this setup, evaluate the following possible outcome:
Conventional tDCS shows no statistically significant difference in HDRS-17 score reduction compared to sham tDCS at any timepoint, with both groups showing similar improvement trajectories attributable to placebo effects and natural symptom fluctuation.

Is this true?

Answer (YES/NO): YES